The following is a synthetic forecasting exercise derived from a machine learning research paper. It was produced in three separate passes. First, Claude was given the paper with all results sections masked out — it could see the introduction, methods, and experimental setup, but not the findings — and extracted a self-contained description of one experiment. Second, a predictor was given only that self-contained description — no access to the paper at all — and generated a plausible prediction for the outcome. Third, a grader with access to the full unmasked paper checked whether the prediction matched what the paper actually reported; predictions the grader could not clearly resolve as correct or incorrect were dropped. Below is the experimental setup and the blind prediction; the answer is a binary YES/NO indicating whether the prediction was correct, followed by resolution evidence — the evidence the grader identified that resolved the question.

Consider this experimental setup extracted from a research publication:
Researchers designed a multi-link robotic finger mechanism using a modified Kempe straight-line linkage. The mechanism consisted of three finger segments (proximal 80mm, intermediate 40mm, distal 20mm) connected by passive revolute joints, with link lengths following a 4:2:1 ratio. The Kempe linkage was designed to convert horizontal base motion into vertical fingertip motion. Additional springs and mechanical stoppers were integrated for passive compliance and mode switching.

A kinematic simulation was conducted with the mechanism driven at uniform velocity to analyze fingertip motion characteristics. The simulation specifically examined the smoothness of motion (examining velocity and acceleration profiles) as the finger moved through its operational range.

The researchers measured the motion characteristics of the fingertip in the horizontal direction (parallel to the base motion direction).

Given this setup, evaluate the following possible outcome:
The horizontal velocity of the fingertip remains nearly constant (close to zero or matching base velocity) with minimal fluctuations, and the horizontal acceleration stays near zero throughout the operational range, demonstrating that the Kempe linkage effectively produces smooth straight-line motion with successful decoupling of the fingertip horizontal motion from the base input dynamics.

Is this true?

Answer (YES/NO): YES